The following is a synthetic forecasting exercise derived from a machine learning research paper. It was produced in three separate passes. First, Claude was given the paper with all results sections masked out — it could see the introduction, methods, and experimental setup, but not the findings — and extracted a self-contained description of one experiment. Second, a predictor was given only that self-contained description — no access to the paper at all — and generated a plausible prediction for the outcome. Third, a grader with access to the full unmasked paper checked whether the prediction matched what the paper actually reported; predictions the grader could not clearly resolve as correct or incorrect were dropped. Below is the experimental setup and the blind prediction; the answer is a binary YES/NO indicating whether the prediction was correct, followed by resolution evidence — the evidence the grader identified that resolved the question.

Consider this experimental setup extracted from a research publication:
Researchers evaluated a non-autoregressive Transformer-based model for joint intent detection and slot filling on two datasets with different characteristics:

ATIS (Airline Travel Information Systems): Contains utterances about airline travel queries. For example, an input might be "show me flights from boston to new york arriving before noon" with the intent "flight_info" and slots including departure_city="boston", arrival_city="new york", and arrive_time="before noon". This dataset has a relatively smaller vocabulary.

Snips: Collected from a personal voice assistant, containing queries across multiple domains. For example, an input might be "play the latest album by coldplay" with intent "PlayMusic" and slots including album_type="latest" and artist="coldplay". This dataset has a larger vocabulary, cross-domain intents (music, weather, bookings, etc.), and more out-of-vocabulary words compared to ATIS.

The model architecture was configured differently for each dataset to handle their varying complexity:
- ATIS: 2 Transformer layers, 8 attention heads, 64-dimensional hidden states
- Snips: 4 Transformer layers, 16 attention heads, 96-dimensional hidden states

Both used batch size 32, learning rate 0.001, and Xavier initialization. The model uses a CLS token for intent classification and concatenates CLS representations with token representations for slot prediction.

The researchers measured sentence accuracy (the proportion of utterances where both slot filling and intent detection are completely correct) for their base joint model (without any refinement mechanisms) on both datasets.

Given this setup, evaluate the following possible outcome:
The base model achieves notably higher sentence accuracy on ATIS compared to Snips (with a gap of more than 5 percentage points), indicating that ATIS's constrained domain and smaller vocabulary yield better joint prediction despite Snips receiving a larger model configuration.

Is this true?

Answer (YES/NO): NO